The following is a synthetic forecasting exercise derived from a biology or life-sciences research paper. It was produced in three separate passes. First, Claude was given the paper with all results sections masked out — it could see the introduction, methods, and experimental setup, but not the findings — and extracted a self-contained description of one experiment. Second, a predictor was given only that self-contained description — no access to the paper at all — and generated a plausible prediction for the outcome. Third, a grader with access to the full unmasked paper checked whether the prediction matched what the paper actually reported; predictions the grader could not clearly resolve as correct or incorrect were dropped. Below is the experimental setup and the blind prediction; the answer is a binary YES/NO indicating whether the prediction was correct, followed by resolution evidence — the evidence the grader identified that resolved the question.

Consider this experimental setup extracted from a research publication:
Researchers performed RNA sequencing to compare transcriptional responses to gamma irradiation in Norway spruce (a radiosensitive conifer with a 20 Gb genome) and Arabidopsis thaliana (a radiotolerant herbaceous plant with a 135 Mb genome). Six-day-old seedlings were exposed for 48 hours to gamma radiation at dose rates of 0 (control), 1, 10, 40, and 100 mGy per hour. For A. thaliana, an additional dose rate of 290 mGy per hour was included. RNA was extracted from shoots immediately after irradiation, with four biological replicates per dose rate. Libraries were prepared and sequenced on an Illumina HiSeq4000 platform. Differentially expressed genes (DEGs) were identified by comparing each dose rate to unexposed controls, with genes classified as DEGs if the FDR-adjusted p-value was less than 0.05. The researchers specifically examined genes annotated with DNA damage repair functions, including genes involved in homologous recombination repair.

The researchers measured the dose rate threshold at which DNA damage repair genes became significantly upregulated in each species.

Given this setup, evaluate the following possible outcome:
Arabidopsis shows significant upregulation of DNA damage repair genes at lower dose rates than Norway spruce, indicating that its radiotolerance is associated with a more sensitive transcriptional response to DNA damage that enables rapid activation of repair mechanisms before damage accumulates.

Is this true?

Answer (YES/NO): YES